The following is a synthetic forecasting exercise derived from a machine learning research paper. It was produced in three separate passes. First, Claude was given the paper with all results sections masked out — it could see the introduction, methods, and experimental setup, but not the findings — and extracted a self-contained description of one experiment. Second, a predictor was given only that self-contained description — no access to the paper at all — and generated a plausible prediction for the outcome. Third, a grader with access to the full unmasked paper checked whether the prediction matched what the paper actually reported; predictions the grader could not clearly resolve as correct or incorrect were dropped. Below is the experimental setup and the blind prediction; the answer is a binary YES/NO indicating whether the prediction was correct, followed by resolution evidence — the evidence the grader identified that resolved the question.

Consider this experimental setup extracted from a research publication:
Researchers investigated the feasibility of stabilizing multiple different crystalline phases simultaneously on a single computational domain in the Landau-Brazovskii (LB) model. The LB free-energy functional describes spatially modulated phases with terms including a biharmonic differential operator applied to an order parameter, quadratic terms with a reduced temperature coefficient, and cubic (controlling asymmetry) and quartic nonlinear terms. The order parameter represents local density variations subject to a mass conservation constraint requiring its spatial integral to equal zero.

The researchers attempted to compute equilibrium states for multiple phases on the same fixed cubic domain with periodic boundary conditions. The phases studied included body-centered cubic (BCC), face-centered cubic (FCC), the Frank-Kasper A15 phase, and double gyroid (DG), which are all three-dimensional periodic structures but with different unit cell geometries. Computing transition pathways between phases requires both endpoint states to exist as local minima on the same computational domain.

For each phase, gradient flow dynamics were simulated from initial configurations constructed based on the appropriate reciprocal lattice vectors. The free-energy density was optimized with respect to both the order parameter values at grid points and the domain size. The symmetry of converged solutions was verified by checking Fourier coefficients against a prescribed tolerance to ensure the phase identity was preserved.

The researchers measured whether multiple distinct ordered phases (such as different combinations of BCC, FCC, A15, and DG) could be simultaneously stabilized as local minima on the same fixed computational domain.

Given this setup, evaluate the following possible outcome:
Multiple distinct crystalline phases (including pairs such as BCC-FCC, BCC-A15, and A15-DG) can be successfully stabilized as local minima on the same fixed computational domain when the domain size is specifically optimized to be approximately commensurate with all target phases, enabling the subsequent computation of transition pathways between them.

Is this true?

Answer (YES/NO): NO